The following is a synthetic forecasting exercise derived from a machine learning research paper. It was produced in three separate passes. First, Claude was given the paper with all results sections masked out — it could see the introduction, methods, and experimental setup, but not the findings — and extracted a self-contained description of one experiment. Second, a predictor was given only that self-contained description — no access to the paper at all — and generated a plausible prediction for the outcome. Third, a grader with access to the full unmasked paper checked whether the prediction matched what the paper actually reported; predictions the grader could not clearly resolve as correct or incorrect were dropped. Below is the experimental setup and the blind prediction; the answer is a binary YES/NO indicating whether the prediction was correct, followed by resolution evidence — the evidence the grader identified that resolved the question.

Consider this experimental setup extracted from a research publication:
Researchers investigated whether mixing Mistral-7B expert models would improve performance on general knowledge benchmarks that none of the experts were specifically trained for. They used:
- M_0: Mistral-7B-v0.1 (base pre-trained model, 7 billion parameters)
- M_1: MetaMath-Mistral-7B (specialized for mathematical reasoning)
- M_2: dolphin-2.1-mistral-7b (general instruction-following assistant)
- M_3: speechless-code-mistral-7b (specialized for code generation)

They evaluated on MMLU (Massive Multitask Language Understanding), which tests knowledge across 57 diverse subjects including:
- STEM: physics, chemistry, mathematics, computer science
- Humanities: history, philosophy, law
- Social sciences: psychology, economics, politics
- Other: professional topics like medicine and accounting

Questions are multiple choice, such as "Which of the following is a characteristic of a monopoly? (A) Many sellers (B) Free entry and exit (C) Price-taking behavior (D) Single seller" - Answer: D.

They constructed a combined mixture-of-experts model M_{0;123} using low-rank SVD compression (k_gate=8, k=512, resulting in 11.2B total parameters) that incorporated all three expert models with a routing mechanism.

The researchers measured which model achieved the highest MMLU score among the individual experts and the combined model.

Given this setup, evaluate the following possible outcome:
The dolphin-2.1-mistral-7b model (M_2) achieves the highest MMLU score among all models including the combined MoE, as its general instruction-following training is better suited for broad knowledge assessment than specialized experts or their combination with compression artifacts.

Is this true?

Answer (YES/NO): NO